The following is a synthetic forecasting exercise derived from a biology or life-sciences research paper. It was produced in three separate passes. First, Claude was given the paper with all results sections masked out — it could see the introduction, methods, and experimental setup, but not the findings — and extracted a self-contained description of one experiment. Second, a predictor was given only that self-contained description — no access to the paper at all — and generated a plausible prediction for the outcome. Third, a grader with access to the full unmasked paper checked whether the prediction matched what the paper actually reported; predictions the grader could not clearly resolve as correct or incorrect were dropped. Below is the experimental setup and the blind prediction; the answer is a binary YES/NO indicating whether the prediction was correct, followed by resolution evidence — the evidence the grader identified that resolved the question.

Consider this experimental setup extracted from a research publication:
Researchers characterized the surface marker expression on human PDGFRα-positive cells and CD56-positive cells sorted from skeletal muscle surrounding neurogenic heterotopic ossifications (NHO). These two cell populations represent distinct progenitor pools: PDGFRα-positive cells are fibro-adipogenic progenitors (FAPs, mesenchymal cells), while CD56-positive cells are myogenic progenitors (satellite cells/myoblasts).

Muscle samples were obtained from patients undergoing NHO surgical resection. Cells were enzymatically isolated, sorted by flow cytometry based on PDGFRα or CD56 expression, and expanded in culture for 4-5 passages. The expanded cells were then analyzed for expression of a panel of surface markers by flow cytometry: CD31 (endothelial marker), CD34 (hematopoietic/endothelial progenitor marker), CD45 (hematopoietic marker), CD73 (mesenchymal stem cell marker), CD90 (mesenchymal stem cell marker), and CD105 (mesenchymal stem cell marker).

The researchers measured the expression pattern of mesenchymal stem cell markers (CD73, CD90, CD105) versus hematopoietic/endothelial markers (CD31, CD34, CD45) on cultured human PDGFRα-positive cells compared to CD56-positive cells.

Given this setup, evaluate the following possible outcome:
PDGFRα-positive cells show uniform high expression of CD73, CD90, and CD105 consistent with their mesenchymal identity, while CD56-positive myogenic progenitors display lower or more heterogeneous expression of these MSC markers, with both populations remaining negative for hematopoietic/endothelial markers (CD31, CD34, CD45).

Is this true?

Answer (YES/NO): NO